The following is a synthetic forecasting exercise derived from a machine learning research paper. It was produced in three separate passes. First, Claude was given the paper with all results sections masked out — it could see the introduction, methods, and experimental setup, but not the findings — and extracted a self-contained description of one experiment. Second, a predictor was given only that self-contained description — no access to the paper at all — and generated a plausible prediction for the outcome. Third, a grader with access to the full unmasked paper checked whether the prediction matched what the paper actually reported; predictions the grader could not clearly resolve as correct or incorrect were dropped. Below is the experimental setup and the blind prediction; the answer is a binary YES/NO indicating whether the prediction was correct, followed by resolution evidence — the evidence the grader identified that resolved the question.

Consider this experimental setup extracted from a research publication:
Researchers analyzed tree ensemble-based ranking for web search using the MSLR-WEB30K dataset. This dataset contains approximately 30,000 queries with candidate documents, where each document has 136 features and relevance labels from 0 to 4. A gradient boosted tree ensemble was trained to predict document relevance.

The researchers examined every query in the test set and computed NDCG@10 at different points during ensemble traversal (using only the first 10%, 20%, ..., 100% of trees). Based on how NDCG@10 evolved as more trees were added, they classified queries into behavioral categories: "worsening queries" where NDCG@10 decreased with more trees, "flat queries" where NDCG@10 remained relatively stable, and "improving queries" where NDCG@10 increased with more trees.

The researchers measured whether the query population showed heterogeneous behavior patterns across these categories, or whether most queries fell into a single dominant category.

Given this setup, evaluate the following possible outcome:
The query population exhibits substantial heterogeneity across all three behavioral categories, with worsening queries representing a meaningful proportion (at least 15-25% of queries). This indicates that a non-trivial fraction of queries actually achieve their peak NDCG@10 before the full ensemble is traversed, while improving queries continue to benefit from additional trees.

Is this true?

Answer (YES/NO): YES